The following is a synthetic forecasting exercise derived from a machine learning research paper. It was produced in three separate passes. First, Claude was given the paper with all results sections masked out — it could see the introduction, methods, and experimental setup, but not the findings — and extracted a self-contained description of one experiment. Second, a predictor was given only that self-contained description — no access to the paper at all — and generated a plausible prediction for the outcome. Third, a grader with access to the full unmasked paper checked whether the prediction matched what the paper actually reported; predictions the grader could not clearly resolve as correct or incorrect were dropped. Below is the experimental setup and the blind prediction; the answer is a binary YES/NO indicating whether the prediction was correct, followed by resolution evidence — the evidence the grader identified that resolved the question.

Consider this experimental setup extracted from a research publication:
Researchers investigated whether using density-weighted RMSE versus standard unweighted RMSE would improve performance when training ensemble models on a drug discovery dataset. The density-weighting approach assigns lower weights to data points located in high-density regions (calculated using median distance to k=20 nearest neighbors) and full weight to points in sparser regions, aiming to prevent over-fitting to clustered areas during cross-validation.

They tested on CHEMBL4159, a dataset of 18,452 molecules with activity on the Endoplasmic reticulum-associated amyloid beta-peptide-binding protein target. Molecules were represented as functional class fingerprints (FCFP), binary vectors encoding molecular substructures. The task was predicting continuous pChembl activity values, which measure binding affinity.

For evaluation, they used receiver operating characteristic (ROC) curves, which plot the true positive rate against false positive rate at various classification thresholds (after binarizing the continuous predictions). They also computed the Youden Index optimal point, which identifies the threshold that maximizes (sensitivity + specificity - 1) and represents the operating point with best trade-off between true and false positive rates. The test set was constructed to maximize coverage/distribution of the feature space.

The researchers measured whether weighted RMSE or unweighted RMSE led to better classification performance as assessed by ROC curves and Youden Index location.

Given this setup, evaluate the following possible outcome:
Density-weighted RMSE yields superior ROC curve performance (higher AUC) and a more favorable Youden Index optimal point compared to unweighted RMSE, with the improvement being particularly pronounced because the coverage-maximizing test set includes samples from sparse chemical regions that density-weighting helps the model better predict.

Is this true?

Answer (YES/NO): NO